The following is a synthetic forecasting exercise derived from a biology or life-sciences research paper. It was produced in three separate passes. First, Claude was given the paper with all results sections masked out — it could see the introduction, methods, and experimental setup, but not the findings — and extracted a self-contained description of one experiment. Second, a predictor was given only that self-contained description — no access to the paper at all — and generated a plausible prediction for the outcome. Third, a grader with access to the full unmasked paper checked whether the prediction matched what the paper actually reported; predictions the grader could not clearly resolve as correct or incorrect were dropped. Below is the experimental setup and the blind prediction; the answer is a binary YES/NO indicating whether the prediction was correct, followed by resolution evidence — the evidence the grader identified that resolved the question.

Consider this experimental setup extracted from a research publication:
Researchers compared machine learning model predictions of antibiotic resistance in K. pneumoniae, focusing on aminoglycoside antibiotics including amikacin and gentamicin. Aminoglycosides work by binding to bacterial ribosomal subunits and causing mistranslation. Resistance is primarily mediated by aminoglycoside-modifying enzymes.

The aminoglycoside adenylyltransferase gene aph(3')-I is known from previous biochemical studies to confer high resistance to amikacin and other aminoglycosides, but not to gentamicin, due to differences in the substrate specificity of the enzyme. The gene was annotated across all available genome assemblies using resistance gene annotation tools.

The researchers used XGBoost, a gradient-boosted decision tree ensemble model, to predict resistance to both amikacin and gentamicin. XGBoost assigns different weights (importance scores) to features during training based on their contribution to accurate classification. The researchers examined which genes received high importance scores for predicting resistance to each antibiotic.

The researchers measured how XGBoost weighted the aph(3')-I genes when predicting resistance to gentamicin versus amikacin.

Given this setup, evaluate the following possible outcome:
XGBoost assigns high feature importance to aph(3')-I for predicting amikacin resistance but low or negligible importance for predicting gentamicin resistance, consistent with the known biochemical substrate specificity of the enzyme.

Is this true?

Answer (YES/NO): YES